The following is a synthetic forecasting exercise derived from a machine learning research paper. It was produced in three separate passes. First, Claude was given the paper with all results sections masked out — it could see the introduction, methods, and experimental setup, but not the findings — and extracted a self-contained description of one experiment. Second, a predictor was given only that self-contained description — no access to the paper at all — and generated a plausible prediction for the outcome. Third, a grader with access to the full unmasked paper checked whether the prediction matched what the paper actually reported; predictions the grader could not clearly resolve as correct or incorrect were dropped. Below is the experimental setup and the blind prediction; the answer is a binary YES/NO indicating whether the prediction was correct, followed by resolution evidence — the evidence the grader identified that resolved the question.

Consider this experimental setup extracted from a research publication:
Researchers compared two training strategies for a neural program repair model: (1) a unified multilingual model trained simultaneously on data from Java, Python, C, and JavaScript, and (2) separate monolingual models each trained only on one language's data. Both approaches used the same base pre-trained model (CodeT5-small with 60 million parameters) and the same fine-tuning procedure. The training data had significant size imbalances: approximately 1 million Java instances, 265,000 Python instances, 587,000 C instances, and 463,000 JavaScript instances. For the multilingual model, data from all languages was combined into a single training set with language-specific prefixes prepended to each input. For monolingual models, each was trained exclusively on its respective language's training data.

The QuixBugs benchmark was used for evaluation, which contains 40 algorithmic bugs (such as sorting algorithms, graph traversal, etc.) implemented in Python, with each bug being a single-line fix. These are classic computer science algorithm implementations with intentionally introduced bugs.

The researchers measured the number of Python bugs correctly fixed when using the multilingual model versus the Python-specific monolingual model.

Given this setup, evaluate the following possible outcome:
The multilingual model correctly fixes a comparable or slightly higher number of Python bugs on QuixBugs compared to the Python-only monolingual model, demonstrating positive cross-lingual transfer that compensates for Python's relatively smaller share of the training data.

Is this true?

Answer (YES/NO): YES